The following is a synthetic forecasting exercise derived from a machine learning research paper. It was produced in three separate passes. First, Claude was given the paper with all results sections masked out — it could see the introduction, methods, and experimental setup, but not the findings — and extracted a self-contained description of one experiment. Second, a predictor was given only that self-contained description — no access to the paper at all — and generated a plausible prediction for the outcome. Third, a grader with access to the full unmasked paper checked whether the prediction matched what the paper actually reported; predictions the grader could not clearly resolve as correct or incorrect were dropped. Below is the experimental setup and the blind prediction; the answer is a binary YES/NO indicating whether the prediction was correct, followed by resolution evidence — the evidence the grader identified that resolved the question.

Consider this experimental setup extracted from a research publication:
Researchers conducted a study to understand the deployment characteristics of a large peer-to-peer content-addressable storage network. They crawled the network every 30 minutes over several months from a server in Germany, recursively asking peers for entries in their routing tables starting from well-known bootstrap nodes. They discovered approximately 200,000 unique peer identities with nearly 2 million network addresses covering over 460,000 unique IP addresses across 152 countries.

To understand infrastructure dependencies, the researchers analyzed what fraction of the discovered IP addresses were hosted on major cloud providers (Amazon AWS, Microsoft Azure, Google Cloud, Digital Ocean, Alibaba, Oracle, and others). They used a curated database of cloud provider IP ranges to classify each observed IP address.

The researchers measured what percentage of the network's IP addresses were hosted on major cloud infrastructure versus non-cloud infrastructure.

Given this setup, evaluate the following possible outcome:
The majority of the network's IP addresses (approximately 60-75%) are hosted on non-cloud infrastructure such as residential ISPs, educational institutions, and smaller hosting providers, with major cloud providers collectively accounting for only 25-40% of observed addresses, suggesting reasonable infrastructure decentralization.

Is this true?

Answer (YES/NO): NO